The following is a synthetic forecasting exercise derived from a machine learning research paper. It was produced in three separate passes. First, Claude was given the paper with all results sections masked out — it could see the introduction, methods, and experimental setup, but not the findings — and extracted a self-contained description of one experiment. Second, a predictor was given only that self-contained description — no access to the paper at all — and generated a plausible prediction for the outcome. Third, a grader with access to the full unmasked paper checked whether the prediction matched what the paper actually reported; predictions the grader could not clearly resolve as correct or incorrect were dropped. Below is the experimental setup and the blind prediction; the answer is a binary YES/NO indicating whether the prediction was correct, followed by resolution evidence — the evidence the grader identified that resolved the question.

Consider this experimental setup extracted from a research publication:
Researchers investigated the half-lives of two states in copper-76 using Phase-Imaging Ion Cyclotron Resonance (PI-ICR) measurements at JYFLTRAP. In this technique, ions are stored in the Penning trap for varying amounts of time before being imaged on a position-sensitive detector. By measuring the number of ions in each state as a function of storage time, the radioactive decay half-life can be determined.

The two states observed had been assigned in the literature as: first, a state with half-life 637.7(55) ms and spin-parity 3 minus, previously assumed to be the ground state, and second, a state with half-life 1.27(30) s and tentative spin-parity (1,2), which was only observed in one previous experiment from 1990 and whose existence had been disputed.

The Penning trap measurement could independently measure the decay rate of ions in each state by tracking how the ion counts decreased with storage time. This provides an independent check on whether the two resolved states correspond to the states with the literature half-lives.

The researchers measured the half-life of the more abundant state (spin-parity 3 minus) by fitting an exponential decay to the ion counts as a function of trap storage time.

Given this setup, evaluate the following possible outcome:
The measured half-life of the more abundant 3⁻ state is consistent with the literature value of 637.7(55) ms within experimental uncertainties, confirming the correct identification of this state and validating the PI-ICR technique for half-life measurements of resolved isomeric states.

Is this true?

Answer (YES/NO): YES